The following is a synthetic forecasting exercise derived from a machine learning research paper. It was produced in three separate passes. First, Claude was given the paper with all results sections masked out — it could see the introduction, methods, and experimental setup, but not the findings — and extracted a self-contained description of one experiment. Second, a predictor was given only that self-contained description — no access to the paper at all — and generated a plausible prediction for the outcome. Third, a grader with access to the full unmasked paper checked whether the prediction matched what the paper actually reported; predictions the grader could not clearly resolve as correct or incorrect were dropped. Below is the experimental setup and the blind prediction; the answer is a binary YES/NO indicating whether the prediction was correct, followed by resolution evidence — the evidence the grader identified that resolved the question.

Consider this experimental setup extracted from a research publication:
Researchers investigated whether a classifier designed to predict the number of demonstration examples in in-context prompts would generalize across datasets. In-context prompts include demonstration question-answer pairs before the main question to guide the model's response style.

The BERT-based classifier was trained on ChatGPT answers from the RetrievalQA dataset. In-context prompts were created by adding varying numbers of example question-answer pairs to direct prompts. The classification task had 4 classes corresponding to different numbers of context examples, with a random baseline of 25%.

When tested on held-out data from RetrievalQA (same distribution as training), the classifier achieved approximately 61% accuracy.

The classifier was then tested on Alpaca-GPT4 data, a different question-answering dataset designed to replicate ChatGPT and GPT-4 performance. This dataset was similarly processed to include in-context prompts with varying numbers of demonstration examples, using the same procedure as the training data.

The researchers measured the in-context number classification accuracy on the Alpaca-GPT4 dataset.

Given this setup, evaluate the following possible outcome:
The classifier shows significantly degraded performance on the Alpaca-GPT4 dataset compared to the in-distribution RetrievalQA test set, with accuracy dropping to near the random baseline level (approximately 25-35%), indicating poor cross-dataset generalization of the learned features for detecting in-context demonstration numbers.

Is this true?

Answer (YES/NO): NO